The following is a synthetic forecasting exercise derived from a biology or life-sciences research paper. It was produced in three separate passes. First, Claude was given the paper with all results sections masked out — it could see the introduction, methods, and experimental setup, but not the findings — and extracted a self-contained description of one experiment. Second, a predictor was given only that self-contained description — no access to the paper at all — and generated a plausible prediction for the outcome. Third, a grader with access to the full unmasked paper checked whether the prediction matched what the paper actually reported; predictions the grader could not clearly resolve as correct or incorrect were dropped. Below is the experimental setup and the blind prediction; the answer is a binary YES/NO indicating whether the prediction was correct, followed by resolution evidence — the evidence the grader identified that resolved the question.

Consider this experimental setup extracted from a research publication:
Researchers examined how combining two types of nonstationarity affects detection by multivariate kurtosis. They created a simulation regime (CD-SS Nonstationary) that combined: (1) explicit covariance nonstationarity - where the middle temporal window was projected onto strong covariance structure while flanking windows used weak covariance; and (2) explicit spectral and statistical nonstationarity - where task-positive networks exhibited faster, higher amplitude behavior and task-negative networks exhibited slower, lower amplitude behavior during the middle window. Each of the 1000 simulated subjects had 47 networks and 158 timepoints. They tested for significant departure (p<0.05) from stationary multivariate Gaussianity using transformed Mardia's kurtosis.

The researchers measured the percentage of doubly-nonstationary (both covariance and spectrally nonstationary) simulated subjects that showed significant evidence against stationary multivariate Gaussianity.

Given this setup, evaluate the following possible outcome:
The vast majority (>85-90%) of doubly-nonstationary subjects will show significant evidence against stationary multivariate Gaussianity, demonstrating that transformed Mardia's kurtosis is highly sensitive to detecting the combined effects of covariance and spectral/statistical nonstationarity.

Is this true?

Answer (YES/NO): NO